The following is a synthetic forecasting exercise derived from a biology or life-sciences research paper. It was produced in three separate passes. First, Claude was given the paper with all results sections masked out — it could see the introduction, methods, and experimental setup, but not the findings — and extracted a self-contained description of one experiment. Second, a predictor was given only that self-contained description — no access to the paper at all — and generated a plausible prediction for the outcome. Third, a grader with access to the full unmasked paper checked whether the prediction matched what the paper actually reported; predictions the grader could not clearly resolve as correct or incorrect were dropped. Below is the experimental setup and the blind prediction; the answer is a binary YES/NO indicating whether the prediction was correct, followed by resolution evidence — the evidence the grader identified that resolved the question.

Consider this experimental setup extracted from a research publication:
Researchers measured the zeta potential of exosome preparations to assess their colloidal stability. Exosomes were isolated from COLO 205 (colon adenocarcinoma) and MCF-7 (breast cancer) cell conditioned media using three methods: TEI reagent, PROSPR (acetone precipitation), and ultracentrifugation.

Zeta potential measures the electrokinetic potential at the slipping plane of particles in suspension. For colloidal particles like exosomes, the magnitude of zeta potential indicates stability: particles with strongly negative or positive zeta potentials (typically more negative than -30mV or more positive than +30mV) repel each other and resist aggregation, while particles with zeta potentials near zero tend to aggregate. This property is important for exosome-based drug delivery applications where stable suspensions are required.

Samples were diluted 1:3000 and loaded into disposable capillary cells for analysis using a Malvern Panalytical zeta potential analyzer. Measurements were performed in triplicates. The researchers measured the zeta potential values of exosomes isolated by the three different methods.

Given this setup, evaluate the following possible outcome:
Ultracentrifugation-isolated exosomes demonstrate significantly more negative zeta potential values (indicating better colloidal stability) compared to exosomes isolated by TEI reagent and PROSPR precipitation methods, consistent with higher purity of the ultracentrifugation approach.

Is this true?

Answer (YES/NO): NO